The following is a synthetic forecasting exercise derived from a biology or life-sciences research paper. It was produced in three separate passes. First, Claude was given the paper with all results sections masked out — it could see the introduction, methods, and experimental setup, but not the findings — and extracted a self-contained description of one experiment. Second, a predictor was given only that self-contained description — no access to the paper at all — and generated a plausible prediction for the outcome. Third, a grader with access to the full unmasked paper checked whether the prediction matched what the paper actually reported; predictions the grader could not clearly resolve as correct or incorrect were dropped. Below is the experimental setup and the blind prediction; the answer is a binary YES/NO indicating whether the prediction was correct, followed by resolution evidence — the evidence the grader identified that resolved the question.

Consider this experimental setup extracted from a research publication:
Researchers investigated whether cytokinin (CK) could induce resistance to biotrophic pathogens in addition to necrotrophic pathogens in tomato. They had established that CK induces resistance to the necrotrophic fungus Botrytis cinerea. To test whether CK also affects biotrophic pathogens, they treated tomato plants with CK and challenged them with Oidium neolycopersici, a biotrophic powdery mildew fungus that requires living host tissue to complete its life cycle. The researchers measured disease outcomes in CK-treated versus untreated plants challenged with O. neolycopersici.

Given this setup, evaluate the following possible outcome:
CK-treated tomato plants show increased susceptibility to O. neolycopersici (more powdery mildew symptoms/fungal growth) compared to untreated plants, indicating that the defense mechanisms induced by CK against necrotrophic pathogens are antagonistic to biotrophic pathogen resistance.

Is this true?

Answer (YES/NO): NO